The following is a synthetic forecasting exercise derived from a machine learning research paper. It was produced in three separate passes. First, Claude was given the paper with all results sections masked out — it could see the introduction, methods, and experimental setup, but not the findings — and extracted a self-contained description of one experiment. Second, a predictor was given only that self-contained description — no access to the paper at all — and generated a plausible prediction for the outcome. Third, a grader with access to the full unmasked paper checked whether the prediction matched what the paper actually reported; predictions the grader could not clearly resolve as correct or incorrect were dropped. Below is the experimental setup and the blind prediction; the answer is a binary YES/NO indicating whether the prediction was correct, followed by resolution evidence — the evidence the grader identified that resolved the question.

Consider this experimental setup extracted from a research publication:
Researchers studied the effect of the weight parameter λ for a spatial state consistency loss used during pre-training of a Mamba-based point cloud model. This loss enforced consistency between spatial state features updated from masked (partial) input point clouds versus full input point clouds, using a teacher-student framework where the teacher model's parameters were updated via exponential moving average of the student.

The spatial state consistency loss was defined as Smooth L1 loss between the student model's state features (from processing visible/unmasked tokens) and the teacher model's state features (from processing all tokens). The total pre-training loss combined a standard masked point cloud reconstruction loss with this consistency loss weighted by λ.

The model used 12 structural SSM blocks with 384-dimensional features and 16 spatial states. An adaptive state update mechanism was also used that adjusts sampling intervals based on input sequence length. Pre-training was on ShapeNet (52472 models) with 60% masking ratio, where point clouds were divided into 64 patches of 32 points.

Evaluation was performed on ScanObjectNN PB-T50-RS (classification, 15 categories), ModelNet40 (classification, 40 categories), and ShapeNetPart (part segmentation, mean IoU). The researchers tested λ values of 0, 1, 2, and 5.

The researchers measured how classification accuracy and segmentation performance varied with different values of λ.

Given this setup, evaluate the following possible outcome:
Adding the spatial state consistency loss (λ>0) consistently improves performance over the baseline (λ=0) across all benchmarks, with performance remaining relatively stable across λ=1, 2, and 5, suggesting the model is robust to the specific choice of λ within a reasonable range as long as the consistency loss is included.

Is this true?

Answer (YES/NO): NO